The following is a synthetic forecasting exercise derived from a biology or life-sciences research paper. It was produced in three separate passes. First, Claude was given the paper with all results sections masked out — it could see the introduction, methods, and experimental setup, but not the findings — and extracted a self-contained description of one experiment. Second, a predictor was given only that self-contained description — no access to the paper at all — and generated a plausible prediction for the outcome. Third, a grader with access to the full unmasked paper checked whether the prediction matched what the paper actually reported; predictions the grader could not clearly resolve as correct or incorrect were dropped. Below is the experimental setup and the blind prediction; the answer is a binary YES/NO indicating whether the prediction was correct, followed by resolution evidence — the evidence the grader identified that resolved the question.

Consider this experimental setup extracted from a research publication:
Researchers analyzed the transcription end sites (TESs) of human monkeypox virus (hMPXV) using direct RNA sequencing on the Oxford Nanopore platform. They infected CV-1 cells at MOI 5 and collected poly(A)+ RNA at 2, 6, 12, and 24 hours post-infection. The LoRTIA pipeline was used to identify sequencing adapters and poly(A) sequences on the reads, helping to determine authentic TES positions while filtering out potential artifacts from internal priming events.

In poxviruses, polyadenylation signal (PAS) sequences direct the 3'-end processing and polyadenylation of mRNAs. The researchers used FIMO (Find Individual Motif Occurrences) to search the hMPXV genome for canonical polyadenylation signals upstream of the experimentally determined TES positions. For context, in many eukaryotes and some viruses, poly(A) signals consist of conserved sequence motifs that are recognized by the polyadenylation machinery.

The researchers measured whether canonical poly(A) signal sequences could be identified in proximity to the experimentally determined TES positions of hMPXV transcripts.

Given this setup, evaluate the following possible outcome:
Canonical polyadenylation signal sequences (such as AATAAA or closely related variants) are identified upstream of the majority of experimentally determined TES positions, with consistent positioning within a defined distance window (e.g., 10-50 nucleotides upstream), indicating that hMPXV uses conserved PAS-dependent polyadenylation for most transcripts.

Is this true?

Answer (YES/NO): NO